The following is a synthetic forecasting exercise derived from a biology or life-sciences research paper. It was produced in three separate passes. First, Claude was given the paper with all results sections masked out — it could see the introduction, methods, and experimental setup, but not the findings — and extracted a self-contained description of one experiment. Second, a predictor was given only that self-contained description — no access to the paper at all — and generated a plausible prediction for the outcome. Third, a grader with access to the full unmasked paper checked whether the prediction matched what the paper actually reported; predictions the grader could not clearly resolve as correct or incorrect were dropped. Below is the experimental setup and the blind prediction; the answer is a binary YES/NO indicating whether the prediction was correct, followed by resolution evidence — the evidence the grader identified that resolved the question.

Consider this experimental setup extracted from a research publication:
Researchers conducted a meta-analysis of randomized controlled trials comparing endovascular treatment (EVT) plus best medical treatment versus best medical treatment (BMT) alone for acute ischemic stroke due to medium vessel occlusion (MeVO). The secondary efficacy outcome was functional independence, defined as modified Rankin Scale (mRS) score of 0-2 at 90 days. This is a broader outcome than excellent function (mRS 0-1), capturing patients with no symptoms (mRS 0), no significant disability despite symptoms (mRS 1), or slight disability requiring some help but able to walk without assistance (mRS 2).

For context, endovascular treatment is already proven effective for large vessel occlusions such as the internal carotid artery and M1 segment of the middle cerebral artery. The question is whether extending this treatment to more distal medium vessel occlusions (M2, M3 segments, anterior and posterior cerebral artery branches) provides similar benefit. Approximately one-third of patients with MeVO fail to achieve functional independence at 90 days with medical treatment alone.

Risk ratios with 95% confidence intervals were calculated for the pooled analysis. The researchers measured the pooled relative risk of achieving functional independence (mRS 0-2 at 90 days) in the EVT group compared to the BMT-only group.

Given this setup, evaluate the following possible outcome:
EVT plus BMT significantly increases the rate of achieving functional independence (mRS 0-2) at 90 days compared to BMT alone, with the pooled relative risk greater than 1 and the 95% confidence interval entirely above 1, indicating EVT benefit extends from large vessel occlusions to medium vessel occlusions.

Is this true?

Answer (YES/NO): NO